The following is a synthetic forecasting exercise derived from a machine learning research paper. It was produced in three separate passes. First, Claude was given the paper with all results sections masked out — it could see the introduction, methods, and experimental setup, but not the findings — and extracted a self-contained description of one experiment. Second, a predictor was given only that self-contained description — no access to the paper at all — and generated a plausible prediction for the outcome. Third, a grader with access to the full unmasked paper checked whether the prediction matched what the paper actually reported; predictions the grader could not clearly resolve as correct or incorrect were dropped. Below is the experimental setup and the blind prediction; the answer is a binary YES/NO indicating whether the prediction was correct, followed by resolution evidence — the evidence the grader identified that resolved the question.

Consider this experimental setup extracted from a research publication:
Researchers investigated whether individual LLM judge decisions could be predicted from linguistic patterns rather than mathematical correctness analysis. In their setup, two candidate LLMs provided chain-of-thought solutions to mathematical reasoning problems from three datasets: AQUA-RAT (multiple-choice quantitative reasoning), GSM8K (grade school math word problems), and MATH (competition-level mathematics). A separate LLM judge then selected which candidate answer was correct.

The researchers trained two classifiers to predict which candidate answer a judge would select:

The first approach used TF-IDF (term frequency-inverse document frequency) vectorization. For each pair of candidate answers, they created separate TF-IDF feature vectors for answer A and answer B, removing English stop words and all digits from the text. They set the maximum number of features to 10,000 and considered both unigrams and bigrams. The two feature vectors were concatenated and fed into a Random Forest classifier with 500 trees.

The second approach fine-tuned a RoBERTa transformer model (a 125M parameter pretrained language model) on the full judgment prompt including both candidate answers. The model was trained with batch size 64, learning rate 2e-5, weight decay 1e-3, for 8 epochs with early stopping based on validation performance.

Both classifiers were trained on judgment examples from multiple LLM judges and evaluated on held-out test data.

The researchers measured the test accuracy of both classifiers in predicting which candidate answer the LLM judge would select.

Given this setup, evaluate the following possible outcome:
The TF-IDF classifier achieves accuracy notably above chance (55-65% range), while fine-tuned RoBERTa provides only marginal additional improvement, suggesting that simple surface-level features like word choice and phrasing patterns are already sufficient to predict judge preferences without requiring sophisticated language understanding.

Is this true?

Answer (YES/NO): NO